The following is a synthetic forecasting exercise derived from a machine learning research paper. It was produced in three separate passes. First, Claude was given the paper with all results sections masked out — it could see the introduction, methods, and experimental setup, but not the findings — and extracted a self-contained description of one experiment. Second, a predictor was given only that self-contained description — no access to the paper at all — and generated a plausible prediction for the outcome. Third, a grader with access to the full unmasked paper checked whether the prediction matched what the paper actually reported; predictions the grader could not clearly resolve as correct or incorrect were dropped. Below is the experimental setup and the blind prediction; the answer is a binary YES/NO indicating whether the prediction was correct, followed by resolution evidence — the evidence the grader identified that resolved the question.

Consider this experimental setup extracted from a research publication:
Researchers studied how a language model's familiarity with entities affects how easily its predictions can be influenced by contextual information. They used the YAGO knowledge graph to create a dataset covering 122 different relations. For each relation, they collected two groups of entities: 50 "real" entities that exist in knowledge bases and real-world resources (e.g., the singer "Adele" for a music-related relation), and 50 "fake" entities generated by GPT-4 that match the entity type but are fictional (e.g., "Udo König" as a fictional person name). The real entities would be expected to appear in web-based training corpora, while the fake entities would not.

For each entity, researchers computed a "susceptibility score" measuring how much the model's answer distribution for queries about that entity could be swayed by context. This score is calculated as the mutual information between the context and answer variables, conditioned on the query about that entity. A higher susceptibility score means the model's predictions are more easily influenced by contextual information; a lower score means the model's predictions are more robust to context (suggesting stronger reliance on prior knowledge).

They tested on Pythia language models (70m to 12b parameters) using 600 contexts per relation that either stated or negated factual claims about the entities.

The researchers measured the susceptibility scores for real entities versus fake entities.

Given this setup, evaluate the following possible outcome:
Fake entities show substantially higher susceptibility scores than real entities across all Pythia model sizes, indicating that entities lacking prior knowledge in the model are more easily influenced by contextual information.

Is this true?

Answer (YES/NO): NO